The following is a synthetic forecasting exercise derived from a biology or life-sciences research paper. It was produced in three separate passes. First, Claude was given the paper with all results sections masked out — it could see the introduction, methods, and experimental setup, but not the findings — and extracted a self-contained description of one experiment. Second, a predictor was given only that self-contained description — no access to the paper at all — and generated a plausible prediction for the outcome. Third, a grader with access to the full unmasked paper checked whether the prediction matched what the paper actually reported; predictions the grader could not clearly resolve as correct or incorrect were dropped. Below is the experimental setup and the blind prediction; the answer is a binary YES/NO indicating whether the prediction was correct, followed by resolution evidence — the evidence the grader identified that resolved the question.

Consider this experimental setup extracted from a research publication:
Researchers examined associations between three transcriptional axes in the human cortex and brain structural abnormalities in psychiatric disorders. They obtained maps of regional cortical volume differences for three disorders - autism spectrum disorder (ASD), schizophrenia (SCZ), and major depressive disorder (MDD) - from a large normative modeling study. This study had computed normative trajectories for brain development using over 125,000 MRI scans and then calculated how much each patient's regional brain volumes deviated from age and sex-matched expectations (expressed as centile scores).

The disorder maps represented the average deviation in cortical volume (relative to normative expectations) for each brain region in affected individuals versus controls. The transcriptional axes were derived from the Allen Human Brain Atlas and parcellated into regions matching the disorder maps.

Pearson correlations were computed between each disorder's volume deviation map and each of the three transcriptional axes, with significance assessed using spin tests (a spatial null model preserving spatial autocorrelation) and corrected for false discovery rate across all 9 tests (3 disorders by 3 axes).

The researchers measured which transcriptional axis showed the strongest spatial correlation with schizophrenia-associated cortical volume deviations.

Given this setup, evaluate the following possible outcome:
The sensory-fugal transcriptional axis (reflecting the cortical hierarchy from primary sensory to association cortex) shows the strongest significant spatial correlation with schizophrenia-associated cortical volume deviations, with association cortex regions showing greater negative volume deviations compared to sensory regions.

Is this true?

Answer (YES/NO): NO